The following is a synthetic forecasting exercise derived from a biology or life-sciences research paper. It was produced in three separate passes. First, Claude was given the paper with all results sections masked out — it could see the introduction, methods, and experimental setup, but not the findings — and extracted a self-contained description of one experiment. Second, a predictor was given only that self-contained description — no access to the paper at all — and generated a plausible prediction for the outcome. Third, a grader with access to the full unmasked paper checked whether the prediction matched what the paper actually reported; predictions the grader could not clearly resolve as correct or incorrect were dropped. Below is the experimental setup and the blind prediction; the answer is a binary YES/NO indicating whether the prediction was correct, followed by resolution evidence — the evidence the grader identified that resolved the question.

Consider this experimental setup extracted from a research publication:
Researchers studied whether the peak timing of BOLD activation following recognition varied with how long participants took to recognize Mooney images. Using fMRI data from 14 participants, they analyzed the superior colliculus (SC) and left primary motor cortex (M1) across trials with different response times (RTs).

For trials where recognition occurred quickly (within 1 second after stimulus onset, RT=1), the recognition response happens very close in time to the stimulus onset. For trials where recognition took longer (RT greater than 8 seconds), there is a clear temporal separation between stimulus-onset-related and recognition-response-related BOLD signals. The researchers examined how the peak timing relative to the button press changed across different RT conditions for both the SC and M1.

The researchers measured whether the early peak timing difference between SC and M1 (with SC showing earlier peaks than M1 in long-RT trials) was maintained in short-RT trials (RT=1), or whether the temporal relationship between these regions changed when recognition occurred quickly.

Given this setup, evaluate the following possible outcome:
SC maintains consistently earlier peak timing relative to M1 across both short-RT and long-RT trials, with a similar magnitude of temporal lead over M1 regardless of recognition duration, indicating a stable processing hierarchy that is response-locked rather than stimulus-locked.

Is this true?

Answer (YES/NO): NO